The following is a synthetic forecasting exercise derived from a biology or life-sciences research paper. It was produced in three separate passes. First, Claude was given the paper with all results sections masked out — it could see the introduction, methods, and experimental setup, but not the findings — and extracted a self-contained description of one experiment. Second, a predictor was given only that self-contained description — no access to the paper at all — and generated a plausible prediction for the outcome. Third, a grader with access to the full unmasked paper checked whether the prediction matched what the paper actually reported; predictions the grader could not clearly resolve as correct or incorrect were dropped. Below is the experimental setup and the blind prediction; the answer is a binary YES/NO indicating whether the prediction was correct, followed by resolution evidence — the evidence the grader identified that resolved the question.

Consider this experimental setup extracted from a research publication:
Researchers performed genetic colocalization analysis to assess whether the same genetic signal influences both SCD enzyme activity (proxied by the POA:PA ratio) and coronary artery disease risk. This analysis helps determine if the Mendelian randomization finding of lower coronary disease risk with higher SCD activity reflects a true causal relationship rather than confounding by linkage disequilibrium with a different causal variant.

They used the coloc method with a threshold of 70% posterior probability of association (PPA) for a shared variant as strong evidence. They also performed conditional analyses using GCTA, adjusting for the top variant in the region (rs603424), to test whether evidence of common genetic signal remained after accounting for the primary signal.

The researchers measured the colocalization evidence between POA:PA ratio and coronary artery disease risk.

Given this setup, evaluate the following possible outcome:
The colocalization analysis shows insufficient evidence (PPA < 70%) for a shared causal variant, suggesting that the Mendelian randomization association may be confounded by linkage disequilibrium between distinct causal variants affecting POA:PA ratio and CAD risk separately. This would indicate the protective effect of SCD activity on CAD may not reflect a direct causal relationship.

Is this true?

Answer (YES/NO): NO